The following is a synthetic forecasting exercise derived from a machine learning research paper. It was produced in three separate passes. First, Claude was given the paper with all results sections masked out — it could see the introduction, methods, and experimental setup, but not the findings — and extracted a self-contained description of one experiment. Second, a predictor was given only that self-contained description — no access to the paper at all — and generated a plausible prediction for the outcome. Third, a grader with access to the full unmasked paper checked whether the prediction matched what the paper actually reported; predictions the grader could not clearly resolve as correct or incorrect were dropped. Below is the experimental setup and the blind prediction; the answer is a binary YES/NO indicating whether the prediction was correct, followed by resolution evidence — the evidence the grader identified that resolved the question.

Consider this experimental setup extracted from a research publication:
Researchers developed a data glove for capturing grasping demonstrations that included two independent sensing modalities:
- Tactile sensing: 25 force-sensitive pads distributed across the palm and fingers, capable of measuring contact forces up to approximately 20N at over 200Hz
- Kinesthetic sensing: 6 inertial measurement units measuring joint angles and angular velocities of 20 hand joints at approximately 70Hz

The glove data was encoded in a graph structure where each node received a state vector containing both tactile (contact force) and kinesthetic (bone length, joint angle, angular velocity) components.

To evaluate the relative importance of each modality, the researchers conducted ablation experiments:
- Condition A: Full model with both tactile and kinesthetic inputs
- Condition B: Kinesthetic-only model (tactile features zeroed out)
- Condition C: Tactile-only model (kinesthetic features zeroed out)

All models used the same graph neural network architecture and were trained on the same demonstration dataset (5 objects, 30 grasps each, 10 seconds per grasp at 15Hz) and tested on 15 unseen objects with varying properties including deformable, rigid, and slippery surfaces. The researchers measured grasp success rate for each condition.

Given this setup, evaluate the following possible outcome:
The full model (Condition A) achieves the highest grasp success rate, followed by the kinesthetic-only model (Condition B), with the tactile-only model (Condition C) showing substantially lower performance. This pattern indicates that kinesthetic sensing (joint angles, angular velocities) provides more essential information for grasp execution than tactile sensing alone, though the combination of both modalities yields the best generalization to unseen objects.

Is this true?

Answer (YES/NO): NO